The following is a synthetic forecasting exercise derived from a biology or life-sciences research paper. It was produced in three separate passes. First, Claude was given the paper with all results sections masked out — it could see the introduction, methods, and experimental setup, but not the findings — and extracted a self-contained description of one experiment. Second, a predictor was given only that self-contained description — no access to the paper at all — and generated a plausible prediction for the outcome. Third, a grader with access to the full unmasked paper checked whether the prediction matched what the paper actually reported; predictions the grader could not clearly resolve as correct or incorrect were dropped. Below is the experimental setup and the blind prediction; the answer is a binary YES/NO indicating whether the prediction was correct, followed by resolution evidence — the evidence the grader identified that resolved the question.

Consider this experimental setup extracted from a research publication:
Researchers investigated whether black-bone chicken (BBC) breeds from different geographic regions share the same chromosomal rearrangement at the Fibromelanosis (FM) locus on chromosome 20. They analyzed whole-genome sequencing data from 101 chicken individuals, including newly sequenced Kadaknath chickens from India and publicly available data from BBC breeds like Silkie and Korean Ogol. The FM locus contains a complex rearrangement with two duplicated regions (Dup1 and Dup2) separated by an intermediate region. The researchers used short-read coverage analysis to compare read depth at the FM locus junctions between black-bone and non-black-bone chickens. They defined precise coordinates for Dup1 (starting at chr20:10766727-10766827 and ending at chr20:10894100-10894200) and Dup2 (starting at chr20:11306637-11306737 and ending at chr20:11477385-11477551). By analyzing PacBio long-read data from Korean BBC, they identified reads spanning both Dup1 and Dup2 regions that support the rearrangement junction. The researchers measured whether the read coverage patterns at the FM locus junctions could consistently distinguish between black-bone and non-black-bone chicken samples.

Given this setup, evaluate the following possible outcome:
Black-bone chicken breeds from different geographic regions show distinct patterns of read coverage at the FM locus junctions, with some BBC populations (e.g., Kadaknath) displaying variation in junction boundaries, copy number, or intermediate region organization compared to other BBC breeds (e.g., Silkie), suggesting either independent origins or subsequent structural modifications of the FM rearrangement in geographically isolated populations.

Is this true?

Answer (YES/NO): NO